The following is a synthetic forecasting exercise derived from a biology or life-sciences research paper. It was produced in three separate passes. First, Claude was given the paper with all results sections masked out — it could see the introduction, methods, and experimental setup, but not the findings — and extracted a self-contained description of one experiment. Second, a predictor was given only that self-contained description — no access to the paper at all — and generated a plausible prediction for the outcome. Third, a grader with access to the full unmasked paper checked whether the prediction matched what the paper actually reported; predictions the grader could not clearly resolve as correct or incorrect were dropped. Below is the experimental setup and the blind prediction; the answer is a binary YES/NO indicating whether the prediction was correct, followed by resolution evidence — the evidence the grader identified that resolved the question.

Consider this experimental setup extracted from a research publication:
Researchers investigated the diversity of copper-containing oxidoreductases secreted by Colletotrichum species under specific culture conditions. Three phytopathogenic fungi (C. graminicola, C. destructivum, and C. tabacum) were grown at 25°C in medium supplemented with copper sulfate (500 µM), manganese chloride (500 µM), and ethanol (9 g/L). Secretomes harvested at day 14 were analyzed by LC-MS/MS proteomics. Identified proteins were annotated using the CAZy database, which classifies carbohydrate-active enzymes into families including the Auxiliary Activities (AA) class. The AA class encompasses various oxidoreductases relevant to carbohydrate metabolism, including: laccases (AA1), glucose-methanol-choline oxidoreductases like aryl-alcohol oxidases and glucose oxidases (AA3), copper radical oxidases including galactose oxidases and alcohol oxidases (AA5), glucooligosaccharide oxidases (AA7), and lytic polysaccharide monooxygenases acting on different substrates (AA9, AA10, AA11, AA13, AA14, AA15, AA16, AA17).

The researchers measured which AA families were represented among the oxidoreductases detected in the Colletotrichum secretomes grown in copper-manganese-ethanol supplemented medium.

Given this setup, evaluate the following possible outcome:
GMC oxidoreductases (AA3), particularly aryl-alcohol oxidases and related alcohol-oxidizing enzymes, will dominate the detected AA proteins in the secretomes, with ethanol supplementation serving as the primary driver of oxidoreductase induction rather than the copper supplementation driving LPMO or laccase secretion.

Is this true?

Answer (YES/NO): NO